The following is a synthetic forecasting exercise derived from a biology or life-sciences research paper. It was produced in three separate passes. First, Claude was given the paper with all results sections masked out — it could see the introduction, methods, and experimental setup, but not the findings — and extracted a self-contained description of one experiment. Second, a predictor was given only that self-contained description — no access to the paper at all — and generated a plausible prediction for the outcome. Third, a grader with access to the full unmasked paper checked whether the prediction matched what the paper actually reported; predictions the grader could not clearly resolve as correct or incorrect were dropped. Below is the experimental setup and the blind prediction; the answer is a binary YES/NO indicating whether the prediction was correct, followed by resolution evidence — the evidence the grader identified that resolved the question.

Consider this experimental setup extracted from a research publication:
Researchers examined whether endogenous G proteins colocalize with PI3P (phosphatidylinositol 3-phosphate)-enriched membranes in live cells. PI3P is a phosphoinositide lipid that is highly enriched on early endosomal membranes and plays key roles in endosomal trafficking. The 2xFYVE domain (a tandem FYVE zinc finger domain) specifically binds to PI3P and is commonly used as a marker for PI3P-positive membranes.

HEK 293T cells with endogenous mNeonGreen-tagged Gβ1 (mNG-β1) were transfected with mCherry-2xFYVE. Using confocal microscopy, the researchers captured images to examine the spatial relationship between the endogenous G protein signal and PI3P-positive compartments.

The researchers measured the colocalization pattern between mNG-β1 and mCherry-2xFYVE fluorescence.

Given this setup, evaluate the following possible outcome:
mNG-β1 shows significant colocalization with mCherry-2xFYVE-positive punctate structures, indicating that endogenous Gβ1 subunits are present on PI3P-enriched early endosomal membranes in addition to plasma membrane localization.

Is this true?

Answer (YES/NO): YES